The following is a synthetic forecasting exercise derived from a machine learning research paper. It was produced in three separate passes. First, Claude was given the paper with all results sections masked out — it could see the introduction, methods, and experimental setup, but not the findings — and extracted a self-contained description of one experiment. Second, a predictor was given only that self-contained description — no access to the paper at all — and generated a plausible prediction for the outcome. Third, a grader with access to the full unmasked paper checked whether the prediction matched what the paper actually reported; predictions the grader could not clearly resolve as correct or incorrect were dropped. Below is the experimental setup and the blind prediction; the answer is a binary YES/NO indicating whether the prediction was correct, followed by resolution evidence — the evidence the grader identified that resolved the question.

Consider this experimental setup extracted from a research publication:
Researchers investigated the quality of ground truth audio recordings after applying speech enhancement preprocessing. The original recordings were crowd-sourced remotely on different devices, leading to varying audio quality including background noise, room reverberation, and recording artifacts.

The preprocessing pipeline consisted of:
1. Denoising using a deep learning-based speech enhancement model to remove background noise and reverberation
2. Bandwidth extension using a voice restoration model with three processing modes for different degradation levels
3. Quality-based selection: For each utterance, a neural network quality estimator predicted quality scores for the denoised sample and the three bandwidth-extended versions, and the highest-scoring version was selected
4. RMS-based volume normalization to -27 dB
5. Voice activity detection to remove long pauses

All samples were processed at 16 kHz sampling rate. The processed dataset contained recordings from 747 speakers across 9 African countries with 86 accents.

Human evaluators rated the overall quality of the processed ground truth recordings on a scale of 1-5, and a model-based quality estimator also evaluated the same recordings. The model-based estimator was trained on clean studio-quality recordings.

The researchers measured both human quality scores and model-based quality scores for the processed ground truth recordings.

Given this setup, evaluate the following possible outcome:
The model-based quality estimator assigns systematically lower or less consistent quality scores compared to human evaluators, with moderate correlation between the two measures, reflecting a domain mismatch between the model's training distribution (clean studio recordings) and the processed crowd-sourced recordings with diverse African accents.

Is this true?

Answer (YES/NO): YES